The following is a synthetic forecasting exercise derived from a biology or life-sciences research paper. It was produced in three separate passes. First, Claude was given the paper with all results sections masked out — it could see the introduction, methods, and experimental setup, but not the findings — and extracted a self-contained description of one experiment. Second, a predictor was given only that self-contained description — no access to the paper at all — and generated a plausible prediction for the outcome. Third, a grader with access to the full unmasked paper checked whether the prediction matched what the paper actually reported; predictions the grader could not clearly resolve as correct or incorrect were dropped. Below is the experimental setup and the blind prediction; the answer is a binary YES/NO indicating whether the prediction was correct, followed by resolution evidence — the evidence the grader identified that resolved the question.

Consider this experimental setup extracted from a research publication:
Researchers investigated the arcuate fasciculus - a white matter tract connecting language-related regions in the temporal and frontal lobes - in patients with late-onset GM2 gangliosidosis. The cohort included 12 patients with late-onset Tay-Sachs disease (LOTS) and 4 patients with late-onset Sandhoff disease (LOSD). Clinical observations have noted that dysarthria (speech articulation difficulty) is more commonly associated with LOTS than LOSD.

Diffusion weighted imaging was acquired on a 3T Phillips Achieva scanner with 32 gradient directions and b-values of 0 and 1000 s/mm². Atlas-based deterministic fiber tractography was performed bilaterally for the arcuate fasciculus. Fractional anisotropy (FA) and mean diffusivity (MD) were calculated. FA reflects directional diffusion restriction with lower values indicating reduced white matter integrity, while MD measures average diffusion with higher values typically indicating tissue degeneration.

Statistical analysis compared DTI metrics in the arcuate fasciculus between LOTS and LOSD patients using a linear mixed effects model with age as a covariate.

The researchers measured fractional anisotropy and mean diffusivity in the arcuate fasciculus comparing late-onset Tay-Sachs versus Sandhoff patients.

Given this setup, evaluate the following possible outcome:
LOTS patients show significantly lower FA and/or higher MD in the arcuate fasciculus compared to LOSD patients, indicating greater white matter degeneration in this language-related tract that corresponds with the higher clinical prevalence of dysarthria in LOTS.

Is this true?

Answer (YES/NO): NO